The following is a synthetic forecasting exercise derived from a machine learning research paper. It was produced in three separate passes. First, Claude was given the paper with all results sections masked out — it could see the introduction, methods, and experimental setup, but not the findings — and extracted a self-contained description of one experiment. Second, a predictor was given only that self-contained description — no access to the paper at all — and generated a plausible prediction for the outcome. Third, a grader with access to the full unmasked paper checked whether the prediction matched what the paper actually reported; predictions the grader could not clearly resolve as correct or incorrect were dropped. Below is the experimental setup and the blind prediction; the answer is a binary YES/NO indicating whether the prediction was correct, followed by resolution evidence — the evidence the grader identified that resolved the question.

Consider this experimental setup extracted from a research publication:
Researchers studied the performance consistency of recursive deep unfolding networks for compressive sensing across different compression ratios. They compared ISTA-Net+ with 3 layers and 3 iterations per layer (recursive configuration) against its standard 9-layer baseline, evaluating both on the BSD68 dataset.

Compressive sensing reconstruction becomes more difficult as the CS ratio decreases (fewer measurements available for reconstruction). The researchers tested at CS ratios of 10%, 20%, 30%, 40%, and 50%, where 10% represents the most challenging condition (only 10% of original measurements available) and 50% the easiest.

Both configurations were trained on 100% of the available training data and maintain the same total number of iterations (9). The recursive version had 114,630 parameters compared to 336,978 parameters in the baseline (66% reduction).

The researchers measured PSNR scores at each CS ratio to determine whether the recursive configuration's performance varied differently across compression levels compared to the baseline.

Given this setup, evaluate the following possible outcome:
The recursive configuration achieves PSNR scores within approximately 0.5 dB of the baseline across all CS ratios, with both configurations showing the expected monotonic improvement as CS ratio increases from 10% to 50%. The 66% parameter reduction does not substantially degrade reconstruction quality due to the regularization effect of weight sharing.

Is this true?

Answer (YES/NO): YES